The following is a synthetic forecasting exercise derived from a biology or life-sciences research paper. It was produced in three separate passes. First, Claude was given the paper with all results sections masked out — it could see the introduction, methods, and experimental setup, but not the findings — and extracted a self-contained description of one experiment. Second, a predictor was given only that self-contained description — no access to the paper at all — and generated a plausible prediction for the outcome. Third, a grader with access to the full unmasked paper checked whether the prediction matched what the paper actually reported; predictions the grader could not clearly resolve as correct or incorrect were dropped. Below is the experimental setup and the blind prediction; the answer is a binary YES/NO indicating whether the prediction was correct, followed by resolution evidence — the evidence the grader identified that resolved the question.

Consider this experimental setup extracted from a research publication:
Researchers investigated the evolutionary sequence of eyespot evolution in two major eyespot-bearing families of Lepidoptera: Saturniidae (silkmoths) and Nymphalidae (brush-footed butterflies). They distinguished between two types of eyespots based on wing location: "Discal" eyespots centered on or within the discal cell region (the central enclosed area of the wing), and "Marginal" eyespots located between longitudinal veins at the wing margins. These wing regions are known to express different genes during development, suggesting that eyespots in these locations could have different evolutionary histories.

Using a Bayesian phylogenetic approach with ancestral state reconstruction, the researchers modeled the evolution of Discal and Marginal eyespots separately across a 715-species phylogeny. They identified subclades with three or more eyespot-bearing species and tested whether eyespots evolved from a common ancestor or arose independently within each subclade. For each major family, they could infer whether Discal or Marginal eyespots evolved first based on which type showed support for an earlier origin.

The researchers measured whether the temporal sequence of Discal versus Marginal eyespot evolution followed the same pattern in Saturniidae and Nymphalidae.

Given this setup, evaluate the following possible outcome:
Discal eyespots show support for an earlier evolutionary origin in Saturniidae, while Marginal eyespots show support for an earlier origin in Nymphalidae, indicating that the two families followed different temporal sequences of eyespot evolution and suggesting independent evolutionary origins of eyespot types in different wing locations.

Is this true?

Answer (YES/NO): YES